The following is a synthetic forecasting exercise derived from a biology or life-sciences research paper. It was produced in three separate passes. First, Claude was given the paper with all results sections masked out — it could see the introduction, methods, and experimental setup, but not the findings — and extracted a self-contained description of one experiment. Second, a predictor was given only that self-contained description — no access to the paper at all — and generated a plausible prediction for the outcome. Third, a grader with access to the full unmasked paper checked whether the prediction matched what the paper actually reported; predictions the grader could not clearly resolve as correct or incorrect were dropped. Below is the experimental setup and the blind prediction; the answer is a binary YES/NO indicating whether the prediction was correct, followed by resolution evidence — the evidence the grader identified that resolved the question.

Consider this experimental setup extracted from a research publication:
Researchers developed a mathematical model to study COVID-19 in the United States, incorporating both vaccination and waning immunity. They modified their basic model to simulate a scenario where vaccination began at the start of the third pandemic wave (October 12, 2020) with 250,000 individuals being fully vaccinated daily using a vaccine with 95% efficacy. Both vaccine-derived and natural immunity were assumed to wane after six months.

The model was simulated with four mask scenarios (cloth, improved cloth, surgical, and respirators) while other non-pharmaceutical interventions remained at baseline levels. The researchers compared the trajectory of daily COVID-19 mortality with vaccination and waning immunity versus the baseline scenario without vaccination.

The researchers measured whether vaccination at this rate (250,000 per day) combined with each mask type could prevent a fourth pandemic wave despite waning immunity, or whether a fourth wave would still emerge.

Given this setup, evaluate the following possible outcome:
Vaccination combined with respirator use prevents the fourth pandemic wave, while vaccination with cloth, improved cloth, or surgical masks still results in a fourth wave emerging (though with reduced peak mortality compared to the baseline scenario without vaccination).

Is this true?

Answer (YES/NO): NO